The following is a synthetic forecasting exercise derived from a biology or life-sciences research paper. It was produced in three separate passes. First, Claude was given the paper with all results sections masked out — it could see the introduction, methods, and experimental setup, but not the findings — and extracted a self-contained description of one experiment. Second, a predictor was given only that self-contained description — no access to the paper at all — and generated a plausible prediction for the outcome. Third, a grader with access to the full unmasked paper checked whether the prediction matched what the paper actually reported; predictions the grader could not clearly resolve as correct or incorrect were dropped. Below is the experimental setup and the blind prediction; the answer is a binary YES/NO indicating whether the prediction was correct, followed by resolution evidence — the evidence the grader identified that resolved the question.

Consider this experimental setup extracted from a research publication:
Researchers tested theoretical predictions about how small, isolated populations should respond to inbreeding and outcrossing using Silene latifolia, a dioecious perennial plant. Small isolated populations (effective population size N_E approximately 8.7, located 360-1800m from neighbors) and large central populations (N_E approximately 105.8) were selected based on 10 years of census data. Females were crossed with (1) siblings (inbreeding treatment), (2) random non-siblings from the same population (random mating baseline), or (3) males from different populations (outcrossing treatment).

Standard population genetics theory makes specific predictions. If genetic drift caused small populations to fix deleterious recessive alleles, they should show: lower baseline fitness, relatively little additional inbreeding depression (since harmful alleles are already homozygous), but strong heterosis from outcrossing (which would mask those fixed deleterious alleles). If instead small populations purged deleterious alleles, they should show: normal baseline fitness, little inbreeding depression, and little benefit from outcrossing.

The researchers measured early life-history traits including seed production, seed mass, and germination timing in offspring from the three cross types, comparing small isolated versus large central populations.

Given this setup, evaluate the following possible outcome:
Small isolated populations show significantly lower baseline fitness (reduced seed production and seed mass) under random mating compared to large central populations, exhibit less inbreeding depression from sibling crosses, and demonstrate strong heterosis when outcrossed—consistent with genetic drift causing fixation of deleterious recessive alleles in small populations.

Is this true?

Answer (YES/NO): NO